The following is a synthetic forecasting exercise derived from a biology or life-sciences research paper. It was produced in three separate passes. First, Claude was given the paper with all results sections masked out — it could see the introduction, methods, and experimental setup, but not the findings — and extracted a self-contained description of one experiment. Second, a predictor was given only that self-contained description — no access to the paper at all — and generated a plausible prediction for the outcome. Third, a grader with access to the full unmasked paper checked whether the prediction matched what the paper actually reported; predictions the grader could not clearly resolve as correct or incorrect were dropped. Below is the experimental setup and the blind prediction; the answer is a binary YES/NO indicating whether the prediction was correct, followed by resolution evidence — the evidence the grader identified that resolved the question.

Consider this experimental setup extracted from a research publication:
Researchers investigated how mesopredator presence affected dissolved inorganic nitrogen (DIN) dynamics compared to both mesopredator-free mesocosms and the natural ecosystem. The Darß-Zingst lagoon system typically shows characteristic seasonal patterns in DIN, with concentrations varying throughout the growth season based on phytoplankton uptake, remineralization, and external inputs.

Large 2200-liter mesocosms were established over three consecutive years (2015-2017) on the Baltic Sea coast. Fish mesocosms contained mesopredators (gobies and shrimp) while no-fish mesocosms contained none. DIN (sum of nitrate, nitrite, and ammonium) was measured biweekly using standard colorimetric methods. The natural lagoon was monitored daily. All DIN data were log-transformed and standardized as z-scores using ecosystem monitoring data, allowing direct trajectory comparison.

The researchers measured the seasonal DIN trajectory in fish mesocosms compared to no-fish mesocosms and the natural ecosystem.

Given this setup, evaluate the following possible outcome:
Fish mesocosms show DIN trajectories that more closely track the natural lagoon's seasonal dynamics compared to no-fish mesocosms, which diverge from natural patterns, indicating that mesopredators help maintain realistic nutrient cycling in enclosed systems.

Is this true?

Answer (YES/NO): NO